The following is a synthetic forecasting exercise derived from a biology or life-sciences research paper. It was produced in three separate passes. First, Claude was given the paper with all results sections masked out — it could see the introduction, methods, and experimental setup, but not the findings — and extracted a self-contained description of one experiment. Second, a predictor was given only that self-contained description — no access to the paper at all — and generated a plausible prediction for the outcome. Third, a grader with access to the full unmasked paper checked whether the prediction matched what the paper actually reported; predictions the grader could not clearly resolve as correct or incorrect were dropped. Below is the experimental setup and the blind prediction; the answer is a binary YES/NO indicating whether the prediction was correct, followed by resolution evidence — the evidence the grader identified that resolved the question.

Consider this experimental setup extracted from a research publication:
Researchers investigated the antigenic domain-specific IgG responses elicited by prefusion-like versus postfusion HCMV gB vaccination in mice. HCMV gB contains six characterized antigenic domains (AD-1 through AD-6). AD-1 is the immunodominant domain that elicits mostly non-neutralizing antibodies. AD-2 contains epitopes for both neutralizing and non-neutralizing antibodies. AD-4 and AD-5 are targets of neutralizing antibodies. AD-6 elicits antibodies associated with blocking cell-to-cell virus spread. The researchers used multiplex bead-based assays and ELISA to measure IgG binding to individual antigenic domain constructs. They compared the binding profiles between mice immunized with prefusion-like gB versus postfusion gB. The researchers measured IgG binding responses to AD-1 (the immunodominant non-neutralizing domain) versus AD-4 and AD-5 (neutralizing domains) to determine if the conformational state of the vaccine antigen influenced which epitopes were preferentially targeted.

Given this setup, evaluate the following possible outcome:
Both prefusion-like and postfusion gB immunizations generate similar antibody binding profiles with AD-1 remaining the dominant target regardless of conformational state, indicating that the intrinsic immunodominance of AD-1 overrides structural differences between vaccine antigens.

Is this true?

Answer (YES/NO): NO